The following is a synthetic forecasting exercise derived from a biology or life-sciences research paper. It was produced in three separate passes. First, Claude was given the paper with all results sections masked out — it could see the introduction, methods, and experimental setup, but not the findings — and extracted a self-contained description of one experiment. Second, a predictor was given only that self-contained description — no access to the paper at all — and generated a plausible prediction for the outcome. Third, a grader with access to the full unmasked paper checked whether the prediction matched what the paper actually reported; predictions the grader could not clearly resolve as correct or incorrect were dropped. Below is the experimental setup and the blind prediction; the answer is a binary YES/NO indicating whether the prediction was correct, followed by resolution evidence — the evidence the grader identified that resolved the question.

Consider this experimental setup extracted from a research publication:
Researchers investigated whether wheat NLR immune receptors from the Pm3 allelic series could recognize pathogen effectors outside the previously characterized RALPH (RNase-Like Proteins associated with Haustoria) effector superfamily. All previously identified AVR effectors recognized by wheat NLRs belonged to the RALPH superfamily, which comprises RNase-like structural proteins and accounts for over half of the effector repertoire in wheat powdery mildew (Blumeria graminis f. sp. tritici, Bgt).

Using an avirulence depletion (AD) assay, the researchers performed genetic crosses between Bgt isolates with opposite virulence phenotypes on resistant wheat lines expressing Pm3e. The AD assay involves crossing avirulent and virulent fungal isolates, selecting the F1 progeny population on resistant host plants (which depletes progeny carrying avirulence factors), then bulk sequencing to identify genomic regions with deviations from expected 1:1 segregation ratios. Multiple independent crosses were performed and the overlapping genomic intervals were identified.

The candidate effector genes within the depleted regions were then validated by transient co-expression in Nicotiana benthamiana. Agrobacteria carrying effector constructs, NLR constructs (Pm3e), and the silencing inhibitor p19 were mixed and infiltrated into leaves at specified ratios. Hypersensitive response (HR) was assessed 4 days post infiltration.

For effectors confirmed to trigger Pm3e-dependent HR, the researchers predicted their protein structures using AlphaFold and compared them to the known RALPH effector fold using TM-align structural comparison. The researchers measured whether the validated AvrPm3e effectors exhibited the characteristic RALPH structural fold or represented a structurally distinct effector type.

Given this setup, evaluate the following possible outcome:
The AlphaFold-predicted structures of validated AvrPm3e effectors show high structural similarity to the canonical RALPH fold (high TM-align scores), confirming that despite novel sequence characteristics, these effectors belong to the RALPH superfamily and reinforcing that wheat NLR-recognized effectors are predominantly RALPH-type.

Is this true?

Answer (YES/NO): NO